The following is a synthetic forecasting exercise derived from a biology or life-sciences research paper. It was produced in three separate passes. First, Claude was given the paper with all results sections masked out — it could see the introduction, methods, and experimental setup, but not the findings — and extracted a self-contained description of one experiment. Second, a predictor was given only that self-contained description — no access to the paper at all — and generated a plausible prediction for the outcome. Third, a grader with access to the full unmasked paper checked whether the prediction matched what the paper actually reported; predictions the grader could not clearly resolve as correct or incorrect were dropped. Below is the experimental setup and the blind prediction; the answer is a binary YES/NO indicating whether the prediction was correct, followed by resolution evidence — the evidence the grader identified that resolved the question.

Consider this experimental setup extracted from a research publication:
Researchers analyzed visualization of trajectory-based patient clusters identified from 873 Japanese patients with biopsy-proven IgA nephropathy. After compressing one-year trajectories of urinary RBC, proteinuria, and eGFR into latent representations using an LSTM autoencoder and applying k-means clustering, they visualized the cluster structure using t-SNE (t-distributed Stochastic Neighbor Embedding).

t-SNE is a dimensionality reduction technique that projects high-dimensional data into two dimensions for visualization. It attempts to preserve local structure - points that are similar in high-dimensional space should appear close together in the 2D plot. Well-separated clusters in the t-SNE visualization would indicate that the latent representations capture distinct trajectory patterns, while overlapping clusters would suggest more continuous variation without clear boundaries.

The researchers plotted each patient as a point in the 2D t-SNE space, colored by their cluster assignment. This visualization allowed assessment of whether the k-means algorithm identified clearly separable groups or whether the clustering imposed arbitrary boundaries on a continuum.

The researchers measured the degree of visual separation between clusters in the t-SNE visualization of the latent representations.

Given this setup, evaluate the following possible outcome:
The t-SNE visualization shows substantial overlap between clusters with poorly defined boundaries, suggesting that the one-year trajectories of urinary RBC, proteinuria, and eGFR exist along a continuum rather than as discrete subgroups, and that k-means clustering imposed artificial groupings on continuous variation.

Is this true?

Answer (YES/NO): NO